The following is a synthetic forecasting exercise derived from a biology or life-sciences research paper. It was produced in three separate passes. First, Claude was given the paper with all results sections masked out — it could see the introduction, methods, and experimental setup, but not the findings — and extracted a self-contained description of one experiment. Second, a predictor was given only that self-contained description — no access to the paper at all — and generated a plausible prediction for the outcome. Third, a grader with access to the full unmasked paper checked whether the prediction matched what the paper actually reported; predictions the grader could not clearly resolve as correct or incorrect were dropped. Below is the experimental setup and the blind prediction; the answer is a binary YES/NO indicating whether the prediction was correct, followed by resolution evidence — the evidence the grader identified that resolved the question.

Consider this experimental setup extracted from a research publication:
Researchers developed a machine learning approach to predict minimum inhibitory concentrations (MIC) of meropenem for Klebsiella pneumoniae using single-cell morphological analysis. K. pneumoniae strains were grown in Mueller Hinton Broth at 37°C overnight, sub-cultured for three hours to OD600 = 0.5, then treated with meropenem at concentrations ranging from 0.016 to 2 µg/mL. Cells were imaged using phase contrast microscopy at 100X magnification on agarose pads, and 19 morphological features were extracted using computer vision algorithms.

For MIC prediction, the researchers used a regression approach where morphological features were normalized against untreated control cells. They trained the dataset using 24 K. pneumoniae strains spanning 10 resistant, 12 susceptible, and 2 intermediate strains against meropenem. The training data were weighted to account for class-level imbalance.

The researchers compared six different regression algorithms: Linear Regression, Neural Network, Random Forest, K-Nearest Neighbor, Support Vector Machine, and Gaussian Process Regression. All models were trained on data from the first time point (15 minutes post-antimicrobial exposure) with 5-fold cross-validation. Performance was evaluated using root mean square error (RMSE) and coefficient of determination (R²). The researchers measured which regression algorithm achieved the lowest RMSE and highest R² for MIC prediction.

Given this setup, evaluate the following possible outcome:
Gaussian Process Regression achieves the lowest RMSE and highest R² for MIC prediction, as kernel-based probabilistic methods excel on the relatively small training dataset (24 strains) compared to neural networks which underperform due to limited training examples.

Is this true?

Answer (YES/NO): NO